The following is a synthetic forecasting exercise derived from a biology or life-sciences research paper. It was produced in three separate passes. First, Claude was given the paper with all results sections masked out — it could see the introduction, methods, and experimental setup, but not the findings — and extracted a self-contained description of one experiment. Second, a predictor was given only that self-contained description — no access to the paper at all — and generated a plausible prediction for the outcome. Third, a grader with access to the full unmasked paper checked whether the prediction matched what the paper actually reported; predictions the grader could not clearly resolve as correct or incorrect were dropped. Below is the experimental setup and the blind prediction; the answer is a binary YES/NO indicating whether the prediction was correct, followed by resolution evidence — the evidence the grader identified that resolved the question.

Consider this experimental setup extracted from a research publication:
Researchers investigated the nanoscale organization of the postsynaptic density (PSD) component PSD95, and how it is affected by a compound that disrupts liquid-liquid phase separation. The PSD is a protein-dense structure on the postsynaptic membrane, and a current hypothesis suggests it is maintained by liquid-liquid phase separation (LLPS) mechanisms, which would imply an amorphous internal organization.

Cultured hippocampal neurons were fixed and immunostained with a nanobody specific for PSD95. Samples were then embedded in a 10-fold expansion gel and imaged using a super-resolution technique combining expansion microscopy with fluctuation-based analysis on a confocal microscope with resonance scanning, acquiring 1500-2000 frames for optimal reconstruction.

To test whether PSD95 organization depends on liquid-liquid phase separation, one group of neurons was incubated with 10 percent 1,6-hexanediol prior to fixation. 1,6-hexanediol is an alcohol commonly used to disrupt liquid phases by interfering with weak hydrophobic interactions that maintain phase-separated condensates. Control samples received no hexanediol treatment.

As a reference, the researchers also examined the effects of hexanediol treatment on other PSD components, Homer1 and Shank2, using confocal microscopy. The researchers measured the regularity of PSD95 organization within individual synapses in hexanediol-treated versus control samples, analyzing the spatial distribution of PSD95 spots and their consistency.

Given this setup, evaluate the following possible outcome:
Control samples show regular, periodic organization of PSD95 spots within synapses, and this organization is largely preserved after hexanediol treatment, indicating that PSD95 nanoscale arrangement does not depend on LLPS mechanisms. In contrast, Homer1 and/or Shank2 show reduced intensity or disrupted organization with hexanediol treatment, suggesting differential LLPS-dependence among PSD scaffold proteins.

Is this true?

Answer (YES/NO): NO